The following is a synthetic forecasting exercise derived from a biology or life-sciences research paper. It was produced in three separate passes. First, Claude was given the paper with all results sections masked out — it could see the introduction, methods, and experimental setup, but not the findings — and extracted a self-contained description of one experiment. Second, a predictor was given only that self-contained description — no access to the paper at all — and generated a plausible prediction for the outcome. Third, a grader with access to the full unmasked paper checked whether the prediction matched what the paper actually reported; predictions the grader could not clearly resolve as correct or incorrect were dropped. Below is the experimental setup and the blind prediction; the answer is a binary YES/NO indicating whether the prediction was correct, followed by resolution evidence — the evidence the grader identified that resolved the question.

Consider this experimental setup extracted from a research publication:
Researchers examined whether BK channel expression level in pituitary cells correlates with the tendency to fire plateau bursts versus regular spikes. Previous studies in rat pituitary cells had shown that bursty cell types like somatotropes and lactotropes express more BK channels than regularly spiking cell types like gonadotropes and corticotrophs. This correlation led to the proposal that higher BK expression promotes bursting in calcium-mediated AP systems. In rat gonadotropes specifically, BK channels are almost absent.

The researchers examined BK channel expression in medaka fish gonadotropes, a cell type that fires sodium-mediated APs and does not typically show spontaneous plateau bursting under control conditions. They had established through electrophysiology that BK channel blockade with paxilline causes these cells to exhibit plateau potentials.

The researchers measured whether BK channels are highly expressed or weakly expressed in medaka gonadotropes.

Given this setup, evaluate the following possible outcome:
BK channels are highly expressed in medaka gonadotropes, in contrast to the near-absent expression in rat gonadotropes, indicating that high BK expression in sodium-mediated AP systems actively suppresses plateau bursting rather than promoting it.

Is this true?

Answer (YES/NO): YES